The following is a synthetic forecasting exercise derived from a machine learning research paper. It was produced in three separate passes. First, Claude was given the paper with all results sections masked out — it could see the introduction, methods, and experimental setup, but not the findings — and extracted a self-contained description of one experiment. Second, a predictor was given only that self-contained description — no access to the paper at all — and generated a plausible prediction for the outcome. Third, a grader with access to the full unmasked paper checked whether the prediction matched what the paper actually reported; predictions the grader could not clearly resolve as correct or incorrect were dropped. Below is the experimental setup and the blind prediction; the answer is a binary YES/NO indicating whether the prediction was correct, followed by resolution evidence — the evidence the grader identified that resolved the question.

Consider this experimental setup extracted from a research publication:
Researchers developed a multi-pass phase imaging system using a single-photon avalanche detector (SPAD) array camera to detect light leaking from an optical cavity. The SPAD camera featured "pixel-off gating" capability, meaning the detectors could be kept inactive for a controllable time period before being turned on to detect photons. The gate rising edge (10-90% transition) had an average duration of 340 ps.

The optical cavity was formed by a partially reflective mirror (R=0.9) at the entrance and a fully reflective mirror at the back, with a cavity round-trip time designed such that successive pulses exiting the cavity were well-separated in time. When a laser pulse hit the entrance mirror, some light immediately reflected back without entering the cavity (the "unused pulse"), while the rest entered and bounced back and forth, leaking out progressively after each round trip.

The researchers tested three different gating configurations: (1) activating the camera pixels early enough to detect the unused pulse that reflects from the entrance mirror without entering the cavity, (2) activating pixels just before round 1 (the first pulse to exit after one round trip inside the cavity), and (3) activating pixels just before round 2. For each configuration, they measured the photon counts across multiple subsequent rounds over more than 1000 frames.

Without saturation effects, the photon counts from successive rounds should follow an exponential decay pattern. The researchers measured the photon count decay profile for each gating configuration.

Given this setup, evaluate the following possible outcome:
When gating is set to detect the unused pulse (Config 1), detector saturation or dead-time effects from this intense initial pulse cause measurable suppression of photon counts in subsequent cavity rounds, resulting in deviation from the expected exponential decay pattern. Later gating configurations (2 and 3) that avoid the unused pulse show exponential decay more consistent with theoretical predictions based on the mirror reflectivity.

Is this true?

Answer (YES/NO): YES